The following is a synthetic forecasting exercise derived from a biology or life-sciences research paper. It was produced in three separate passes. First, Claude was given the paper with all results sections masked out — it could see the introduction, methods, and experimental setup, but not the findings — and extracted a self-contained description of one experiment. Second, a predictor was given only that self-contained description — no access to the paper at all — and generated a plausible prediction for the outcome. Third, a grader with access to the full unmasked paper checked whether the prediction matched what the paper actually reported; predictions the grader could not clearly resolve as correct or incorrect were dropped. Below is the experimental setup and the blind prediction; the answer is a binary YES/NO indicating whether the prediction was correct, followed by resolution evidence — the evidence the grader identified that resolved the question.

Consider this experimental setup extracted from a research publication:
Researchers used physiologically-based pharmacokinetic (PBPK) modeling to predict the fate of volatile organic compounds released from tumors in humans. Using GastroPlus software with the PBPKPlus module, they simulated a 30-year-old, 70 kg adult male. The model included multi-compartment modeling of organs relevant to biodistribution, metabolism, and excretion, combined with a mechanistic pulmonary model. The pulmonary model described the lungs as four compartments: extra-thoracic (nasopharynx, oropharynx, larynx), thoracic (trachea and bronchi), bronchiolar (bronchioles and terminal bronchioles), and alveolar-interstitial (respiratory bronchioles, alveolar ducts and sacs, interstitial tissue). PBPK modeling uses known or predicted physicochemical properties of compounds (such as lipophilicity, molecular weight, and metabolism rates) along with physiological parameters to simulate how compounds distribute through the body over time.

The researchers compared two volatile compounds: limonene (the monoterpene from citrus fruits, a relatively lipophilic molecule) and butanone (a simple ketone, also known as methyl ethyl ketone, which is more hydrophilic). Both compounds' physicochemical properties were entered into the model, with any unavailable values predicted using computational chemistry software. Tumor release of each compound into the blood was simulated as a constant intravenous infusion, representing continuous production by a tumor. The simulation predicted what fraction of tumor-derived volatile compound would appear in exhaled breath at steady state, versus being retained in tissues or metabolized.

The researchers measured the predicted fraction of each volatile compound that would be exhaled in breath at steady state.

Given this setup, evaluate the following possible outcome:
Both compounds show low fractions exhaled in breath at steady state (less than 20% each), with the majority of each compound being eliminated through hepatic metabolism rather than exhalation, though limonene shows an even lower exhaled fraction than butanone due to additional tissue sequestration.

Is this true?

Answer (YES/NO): NO